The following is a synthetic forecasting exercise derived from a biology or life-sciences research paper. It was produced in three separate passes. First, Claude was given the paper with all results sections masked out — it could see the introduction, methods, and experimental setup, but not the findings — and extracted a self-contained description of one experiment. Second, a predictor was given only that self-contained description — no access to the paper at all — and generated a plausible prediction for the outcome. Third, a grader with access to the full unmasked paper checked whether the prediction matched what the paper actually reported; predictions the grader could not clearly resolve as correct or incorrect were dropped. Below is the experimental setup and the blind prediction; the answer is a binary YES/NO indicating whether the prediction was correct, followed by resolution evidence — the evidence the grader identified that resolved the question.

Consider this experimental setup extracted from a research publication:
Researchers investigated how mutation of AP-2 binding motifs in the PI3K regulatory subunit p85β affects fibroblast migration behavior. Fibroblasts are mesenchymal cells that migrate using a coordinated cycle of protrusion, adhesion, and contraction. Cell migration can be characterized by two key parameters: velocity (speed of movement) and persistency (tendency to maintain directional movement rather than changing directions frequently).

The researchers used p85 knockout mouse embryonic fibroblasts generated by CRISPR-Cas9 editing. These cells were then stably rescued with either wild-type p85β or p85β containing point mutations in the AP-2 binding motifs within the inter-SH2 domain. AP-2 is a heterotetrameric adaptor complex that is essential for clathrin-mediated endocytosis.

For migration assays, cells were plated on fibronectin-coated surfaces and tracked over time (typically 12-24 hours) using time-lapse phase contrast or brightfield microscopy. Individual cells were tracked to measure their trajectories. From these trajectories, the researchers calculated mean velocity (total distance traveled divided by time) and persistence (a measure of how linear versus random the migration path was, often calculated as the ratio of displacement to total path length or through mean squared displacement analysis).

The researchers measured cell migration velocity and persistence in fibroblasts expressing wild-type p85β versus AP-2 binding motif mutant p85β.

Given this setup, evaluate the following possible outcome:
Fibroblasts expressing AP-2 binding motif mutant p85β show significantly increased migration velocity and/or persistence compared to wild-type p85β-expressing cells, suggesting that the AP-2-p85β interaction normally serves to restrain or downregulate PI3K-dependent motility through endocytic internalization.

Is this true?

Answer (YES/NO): YES